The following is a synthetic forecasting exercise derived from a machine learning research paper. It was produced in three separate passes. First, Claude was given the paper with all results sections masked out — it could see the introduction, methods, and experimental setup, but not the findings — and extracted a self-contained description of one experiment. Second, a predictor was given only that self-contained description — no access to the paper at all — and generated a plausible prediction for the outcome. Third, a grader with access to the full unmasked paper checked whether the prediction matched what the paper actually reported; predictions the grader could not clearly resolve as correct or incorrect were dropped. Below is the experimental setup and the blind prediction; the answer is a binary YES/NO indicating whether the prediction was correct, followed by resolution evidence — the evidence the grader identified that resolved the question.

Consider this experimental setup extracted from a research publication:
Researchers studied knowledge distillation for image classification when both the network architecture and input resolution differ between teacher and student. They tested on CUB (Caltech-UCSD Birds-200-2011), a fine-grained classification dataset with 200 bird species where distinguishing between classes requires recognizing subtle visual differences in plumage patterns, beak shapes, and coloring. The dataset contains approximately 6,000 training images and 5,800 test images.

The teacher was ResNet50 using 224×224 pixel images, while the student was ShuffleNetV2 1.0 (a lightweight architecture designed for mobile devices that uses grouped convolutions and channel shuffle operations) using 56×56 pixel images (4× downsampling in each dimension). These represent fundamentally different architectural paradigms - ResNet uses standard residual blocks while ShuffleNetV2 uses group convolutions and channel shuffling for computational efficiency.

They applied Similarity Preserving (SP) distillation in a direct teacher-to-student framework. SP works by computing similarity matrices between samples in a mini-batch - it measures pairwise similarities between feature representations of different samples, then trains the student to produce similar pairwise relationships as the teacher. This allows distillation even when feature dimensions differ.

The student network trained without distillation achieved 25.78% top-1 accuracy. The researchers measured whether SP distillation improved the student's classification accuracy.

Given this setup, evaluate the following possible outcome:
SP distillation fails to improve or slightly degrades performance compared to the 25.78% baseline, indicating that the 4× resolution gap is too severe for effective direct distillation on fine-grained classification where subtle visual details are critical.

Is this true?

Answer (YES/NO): NO